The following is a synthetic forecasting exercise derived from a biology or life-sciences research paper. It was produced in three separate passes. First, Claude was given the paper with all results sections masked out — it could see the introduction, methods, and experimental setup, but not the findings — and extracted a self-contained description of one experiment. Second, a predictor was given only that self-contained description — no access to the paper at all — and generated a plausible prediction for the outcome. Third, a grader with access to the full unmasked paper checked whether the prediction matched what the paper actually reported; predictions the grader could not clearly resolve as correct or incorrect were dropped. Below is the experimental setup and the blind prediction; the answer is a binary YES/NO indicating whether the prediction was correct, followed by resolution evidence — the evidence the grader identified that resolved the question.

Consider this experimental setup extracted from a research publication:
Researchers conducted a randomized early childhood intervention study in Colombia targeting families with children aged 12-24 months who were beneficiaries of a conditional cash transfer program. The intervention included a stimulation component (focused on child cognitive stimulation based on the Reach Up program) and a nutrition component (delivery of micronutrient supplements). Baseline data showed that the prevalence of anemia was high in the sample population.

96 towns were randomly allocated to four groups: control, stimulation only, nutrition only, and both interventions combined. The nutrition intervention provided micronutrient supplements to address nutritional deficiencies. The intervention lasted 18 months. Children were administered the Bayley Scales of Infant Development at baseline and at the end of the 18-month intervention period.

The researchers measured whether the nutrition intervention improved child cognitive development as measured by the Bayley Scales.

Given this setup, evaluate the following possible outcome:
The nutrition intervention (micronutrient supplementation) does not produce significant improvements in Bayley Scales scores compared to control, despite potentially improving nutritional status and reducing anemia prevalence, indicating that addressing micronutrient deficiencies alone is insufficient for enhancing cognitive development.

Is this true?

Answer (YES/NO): YES